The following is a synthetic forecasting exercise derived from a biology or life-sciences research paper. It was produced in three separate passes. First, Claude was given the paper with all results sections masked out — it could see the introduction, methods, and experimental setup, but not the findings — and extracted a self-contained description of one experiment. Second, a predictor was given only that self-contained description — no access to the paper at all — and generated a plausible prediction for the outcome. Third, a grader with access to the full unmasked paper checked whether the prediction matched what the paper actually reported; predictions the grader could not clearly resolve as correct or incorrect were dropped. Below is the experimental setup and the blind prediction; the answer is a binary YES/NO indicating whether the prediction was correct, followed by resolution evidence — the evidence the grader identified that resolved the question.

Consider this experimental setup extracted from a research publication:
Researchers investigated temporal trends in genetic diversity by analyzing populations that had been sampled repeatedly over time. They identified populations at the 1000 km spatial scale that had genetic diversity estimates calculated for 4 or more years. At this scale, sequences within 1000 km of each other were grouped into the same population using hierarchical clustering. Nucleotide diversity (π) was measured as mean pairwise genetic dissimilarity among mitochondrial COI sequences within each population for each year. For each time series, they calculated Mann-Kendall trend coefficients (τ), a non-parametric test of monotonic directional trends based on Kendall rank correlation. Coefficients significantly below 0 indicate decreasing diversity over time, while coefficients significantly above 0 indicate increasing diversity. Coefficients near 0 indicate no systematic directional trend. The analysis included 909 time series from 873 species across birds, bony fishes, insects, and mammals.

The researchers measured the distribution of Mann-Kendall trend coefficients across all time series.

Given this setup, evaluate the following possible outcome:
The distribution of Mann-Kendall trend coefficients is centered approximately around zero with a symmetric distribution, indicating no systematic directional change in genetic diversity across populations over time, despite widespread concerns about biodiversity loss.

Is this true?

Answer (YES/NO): YES